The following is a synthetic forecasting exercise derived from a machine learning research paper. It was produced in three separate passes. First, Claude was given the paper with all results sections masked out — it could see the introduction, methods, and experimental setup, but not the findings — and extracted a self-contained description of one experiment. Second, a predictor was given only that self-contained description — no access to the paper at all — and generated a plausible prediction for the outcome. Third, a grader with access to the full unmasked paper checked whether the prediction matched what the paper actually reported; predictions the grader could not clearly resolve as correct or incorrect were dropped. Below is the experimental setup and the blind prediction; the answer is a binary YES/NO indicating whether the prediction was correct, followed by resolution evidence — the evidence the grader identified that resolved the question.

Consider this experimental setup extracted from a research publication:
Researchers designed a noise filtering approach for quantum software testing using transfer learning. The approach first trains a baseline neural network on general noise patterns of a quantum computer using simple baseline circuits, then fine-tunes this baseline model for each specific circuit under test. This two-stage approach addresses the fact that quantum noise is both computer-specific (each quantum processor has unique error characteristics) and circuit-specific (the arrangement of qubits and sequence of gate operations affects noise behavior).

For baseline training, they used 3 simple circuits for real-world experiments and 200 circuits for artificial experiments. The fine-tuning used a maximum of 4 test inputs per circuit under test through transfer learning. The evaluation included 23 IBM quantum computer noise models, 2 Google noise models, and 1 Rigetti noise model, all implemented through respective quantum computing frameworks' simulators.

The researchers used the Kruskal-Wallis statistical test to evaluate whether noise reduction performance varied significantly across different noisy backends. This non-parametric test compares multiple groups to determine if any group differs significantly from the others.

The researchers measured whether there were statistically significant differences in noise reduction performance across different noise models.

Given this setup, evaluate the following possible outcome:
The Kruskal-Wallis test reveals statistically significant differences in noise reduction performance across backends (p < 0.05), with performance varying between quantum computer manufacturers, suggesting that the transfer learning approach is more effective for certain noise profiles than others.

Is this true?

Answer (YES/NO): YES